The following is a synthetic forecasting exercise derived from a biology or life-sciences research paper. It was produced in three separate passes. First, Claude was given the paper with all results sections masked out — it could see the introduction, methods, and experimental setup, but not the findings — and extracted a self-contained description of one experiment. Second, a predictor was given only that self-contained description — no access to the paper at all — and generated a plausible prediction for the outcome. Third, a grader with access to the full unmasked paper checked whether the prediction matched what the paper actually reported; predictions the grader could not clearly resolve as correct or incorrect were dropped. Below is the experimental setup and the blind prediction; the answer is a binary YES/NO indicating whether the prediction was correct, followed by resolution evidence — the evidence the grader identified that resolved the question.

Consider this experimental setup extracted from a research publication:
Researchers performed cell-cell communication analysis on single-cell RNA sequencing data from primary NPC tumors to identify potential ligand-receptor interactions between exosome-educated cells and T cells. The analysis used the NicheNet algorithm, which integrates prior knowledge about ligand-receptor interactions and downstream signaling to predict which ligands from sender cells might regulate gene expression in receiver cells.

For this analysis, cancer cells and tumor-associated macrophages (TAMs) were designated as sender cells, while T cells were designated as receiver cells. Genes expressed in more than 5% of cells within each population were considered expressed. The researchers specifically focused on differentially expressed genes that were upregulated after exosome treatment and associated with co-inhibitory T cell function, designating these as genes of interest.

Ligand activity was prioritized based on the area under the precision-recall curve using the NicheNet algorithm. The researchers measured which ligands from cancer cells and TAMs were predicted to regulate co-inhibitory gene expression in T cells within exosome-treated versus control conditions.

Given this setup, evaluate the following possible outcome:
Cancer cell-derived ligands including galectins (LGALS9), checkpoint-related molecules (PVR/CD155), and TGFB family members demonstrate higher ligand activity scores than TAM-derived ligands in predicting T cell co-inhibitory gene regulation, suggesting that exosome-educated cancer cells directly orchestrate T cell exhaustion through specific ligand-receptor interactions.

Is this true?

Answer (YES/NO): NO